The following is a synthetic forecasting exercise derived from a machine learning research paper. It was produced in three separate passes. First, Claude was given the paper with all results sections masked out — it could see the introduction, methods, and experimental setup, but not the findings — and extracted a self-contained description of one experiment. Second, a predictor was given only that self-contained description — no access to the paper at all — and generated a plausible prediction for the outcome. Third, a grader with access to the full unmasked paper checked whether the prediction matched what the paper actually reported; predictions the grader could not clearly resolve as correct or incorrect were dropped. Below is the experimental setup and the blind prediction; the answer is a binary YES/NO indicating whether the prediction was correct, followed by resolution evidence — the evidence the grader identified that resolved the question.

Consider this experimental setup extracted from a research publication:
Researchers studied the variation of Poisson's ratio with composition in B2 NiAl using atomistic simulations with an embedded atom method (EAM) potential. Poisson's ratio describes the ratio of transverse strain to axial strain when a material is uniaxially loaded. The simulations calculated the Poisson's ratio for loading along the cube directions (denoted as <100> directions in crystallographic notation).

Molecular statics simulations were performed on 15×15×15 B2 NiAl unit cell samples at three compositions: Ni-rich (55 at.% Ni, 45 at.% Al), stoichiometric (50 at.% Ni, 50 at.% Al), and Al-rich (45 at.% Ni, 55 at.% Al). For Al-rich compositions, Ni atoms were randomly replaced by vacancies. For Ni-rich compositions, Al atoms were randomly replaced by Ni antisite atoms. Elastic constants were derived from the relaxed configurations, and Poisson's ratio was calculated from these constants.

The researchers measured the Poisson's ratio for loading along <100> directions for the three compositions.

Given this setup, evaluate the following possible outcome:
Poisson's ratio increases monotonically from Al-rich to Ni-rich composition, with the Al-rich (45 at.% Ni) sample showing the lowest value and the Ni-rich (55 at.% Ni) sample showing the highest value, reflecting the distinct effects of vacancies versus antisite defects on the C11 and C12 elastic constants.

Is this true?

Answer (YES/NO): YES